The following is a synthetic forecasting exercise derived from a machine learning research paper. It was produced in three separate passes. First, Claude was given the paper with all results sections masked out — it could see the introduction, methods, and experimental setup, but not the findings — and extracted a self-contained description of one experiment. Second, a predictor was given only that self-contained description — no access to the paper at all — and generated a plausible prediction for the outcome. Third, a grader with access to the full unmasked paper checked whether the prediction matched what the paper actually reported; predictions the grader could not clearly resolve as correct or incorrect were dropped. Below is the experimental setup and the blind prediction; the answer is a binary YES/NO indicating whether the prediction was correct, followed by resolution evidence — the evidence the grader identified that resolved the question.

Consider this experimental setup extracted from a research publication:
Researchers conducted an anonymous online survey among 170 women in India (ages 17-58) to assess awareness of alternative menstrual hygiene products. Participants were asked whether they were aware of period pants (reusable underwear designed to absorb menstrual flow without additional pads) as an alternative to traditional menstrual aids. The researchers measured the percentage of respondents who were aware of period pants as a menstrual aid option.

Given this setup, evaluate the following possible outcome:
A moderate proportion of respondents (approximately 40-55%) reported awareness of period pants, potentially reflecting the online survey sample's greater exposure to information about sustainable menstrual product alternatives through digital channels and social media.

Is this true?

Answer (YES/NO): NO